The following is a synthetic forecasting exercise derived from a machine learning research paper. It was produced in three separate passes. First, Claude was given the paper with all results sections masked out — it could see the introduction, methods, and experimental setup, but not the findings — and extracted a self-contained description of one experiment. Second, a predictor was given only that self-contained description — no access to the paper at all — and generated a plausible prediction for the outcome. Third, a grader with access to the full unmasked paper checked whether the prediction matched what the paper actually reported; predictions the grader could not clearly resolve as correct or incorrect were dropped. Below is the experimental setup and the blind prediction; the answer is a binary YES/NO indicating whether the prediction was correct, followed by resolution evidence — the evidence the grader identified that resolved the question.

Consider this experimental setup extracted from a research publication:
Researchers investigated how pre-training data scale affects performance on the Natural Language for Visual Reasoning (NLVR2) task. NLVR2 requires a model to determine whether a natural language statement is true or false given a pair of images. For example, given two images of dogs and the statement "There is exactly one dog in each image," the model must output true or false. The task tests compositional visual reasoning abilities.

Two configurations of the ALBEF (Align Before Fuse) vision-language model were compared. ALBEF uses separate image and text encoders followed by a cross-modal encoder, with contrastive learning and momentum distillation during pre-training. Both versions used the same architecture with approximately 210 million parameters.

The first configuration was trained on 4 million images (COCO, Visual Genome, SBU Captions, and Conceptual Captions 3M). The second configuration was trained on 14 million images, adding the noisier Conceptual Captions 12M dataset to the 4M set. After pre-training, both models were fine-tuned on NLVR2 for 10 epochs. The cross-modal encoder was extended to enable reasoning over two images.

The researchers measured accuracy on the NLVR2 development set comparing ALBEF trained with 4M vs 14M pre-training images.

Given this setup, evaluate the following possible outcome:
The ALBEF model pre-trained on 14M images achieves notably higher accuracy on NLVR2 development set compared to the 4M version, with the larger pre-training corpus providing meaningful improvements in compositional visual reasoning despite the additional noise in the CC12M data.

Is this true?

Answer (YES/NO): YES